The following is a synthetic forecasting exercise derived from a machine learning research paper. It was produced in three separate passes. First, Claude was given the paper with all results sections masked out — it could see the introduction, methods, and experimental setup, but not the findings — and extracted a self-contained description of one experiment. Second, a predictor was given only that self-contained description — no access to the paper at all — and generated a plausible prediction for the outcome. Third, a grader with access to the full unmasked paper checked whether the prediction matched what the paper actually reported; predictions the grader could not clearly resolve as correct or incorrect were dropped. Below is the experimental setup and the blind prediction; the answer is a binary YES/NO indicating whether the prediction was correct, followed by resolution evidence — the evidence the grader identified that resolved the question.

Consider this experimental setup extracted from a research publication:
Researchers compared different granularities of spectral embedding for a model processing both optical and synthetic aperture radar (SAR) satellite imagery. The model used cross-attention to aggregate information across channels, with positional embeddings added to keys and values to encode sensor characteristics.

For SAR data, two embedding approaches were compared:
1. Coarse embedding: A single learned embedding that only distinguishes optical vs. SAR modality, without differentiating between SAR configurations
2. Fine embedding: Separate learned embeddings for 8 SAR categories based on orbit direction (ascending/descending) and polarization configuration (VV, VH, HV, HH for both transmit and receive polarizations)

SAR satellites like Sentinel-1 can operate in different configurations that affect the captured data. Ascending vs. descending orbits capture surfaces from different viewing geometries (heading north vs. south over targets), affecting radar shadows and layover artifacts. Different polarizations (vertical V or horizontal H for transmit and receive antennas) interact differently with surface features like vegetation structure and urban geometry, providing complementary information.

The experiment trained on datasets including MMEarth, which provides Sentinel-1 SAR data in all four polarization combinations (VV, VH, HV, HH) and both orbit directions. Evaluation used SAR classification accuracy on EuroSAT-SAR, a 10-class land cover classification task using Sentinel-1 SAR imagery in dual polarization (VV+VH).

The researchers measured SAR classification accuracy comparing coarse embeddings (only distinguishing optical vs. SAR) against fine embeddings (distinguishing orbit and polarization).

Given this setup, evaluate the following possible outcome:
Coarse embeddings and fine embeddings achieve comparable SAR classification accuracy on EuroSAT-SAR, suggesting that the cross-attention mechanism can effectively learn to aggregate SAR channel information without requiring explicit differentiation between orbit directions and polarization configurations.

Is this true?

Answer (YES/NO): YES